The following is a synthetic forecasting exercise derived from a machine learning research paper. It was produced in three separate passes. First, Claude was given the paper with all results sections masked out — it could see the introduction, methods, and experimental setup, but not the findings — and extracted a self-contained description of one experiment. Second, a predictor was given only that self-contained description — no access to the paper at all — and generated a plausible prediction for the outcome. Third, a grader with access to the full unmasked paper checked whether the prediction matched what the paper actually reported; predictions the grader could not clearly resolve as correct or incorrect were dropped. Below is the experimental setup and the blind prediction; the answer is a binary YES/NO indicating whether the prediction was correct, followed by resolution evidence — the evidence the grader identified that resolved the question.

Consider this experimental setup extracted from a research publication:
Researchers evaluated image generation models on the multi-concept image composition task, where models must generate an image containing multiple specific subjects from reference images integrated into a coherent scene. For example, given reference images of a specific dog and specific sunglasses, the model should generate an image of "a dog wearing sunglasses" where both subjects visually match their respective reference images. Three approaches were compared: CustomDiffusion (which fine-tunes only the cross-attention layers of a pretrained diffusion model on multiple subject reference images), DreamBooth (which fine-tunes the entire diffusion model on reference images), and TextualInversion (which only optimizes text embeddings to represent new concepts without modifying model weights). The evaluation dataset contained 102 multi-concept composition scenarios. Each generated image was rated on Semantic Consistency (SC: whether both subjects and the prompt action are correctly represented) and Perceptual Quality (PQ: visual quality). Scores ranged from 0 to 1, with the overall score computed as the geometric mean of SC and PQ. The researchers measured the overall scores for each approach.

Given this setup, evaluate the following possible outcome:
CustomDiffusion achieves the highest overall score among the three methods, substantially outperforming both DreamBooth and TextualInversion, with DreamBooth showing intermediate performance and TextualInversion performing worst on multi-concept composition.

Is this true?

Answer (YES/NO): YES